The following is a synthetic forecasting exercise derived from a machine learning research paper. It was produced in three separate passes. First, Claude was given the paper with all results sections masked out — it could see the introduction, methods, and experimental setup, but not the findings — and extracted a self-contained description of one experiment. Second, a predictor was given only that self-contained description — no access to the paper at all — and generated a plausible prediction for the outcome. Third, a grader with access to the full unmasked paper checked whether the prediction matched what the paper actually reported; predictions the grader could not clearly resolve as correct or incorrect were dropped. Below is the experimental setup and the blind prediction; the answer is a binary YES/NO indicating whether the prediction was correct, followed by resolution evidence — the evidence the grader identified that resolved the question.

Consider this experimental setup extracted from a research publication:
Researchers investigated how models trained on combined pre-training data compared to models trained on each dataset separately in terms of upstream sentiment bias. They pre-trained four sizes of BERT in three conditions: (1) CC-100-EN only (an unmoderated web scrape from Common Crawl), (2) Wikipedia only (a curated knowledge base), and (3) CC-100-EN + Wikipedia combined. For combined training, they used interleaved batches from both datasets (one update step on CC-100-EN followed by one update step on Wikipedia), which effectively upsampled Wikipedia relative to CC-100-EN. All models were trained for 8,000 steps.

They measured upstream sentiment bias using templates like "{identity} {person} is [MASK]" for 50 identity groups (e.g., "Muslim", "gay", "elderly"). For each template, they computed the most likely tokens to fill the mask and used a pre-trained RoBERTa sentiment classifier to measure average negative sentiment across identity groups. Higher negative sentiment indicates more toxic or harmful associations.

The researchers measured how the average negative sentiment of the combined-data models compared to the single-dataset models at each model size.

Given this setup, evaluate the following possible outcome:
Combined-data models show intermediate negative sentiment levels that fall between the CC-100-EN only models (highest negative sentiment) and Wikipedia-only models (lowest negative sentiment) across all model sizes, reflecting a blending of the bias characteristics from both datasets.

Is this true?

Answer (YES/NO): YES